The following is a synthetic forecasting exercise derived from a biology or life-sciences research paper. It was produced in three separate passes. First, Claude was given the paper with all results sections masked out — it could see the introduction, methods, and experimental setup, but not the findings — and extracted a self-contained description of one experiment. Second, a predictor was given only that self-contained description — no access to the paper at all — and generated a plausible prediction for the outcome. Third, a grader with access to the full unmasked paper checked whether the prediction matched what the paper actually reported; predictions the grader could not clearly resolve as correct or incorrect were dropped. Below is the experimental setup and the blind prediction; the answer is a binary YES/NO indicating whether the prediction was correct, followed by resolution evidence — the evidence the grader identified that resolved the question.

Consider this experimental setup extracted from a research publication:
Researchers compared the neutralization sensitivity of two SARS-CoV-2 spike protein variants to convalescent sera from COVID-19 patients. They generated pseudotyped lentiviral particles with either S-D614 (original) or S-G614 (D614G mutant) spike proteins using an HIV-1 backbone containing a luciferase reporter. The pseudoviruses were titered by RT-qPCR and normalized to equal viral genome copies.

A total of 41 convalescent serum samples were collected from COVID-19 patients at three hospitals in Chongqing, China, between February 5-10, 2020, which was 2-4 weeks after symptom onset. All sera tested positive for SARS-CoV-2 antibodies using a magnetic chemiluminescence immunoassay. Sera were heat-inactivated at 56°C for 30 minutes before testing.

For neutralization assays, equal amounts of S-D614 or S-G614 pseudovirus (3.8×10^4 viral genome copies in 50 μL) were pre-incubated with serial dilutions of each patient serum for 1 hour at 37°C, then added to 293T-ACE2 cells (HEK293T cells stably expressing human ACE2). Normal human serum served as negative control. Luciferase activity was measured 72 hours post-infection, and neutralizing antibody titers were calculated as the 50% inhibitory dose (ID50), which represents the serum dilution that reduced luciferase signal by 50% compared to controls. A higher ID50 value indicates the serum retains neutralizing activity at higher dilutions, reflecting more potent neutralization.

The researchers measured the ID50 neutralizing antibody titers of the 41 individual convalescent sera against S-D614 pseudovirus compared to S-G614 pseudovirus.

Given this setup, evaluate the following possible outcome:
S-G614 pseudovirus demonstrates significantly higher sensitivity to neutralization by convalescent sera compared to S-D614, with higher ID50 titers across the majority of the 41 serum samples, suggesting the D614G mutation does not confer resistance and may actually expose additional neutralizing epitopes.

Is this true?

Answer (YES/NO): NO